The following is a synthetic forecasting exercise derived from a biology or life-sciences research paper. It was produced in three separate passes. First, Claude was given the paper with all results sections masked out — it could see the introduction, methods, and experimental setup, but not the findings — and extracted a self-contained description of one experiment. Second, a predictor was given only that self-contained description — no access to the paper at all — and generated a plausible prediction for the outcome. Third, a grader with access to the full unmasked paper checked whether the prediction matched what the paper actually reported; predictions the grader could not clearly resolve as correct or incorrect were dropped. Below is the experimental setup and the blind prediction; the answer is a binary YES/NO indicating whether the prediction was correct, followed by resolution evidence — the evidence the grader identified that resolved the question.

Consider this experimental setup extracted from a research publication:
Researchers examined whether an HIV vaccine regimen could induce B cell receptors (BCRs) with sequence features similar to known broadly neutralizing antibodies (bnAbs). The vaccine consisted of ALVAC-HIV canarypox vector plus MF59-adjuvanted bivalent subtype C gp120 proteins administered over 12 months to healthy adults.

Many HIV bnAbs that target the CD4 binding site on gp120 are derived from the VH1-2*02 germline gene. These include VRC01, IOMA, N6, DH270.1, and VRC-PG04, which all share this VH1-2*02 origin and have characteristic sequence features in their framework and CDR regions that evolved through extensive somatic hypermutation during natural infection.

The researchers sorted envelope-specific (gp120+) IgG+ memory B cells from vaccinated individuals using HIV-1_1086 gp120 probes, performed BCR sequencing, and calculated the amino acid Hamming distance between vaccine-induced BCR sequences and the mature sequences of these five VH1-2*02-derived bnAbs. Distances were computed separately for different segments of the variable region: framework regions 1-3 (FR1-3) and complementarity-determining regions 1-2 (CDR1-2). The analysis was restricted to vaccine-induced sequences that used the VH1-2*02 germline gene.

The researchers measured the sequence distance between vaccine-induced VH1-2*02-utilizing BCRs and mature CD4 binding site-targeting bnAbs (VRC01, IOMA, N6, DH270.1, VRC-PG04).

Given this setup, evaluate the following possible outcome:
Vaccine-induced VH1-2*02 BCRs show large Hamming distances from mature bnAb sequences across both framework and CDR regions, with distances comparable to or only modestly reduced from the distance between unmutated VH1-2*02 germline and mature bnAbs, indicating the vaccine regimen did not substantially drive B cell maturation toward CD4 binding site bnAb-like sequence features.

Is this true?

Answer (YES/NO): NO